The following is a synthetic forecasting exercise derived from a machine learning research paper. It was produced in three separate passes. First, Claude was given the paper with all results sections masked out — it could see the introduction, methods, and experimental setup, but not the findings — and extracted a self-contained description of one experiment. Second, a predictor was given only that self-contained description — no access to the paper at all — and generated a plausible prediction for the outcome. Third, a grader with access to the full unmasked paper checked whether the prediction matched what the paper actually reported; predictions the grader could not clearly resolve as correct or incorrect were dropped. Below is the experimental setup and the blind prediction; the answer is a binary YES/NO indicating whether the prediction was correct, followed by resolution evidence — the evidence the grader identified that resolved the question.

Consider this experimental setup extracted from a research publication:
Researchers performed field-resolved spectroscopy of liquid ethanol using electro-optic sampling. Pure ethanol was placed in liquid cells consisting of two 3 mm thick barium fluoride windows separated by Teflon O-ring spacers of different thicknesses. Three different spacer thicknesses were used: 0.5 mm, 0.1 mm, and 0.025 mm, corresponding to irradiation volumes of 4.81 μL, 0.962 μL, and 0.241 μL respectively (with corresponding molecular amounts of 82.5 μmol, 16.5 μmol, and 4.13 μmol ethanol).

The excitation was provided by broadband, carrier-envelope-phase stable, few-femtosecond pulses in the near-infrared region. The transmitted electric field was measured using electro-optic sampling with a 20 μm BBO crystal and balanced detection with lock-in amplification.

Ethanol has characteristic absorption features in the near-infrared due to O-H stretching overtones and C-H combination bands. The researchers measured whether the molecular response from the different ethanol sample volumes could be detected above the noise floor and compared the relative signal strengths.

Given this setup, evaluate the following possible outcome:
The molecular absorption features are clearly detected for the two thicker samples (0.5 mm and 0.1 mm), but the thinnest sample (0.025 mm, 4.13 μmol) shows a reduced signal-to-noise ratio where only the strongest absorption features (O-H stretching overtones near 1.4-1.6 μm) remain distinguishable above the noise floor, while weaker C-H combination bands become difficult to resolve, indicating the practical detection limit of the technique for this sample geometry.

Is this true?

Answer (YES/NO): NO